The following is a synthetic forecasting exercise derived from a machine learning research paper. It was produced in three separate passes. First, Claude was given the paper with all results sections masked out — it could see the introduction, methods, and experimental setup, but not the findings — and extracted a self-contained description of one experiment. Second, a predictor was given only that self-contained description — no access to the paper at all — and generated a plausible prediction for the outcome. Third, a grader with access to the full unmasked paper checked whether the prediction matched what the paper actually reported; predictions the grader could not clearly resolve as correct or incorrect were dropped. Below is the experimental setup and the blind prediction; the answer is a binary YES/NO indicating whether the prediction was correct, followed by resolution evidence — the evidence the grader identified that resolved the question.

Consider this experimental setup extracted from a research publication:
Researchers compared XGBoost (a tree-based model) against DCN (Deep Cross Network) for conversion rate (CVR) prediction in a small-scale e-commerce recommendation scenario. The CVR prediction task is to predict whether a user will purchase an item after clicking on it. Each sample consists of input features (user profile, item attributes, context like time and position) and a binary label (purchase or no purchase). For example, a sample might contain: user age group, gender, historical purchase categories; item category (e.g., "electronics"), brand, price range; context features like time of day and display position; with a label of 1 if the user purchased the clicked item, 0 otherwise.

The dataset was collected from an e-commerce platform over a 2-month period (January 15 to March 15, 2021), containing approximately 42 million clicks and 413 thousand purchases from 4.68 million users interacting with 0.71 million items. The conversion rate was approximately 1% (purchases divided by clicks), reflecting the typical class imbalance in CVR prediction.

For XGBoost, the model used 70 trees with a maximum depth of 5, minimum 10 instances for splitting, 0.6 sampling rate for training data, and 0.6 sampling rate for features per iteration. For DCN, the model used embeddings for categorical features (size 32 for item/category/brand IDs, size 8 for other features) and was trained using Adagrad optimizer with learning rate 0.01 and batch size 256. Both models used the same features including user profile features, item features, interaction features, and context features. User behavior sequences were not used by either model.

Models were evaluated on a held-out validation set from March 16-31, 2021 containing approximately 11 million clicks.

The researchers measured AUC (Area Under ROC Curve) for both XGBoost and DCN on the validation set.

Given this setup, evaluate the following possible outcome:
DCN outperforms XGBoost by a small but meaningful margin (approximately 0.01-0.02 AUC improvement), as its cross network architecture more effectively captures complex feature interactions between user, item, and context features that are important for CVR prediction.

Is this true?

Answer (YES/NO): NO